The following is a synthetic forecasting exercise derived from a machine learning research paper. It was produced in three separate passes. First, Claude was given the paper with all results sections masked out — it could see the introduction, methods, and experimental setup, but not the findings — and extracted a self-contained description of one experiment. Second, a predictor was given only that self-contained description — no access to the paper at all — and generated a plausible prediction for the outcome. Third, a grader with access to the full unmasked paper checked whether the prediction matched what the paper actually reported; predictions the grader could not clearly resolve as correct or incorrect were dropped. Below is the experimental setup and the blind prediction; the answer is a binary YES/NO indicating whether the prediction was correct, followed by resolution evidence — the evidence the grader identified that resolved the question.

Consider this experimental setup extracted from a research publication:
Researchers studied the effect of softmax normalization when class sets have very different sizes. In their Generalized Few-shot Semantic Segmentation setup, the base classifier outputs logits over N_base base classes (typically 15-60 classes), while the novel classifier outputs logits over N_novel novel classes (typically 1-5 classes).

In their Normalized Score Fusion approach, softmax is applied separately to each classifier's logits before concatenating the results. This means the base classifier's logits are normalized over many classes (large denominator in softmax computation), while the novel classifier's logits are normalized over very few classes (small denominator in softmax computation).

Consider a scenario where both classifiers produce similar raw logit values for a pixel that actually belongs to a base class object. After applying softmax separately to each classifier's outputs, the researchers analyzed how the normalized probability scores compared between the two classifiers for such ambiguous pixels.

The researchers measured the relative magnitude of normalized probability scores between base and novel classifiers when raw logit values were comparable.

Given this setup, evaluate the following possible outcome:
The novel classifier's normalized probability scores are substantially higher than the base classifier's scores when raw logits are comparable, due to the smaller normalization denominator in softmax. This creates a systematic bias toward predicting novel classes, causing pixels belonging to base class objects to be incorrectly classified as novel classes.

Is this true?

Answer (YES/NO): YES